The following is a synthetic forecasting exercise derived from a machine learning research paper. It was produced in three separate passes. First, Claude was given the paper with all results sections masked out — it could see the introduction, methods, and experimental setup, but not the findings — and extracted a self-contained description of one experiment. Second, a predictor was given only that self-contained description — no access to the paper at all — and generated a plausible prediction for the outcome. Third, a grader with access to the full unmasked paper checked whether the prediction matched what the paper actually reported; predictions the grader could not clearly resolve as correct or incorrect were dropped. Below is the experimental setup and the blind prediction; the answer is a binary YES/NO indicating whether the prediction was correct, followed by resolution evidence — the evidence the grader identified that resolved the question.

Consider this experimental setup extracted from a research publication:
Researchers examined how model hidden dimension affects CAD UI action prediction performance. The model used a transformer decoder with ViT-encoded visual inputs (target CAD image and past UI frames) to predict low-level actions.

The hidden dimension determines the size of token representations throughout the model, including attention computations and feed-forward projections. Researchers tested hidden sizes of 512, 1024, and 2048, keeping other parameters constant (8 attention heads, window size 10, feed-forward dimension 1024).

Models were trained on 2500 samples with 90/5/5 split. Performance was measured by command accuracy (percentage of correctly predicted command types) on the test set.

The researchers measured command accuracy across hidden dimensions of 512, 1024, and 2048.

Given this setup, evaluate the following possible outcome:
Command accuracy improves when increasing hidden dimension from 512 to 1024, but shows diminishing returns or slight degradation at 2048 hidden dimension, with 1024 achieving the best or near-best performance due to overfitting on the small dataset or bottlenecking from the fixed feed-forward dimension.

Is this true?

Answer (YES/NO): NO